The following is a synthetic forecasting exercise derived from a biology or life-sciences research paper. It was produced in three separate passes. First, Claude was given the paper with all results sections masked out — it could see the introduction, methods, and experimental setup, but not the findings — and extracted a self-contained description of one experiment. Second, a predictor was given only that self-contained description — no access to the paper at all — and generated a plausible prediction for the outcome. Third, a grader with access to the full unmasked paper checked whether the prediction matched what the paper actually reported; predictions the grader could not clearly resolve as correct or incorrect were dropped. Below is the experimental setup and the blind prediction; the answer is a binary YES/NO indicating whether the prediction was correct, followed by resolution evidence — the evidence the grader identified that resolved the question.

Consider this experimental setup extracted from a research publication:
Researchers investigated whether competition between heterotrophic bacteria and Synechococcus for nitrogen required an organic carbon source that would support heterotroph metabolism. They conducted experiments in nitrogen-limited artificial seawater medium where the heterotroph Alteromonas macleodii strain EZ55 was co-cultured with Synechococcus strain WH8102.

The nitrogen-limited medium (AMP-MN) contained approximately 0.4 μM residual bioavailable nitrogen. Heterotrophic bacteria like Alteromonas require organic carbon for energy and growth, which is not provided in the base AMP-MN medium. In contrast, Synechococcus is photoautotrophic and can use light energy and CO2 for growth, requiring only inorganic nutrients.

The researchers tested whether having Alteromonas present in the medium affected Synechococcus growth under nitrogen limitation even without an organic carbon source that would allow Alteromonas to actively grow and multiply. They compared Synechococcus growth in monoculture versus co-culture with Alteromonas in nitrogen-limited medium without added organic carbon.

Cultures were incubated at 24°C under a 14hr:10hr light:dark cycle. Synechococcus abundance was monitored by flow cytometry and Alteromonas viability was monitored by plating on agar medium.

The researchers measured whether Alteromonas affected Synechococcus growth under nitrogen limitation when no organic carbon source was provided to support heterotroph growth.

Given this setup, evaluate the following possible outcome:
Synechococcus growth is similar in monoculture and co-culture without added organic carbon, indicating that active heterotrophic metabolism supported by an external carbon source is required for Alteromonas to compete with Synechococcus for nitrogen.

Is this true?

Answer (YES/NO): YES